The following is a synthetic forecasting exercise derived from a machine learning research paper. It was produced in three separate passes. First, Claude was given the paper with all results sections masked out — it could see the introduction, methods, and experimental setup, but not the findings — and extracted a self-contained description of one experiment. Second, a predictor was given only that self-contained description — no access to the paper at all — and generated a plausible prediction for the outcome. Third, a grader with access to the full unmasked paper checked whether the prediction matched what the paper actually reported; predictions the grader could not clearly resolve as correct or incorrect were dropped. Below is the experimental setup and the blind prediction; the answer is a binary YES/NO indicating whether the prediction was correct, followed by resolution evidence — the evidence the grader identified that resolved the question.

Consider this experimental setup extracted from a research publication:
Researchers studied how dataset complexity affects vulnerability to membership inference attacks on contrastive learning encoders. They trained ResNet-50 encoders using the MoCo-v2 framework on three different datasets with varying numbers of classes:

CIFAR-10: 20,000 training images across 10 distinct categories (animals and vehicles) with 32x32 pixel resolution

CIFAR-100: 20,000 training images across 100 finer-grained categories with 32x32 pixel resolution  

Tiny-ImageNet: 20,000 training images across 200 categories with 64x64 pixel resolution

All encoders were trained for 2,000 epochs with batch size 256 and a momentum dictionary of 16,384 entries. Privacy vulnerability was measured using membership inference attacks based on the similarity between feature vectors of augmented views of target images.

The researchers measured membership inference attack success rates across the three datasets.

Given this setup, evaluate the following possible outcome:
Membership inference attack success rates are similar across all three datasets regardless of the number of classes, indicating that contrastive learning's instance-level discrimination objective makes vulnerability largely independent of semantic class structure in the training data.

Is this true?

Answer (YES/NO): NO